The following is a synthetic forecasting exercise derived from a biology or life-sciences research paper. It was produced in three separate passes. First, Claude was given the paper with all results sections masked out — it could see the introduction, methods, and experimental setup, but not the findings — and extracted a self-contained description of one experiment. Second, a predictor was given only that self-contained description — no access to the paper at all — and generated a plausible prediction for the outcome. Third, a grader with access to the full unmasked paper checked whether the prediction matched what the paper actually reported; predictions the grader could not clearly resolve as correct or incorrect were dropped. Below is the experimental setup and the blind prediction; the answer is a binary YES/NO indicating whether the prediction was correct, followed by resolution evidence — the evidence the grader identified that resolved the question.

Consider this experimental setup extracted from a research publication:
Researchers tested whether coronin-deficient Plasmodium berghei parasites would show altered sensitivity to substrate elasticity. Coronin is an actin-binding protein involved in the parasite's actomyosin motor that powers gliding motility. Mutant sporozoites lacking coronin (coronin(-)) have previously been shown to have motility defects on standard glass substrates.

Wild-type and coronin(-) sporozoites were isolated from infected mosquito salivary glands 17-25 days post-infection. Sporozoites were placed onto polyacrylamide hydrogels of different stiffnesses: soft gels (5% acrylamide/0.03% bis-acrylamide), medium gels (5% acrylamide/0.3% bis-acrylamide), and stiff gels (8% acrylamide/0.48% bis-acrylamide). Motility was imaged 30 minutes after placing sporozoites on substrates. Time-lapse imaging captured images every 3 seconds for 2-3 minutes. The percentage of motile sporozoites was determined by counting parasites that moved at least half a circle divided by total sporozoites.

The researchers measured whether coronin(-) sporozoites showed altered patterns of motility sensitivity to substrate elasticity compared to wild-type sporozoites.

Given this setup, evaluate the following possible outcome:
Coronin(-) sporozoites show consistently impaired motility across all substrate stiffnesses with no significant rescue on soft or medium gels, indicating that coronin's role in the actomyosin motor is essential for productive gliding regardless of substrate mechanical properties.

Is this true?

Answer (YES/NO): NO